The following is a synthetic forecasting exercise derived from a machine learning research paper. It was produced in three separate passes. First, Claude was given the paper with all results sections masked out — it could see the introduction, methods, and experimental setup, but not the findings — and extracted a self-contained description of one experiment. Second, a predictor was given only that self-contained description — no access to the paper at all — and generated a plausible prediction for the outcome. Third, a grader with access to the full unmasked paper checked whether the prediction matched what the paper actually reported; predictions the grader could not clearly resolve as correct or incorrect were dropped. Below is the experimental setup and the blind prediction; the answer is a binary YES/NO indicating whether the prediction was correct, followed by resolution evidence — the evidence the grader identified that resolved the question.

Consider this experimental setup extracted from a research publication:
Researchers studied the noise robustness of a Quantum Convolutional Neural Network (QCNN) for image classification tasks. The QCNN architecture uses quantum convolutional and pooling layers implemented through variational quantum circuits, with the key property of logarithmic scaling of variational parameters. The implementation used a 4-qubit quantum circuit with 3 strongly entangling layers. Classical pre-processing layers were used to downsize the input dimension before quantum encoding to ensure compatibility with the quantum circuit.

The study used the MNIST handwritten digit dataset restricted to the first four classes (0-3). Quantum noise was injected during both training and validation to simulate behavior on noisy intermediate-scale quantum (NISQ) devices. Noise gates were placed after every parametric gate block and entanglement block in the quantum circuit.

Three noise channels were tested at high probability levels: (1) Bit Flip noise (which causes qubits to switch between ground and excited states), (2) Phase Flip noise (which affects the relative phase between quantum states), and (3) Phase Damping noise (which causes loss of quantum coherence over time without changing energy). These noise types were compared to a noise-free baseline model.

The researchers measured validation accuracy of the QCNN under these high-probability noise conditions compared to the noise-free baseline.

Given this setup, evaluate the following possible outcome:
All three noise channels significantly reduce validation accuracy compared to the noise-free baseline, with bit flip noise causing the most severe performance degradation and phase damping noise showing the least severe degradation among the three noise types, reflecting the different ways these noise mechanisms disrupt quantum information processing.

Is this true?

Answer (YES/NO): NO